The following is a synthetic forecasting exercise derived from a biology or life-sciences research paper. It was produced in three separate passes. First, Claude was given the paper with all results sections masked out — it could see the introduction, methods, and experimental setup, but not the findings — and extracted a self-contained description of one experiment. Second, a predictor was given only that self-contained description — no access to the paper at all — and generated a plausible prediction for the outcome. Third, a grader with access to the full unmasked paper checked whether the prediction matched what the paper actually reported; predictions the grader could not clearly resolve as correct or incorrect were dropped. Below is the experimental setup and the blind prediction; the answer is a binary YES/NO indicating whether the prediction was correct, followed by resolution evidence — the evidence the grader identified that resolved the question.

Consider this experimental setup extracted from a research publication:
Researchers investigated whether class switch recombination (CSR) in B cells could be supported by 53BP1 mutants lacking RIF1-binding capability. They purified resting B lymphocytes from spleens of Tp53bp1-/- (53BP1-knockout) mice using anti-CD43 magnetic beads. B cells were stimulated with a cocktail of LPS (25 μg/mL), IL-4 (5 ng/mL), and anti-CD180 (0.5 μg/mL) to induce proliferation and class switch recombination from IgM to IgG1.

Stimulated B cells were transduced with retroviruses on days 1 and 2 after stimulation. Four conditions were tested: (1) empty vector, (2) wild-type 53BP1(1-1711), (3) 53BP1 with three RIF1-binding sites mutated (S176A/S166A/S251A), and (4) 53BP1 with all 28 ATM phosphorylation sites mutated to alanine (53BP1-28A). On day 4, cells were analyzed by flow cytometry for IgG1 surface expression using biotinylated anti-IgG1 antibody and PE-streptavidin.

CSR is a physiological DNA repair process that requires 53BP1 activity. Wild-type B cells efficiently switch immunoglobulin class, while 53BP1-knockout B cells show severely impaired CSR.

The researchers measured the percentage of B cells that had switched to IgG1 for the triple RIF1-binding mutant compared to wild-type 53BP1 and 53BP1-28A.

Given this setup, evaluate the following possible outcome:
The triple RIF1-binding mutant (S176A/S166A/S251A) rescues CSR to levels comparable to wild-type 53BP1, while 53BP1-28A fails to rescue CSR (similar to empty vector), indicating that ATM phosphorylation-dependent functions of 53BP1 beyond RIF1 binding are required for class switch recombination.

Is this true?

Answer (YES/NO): YES